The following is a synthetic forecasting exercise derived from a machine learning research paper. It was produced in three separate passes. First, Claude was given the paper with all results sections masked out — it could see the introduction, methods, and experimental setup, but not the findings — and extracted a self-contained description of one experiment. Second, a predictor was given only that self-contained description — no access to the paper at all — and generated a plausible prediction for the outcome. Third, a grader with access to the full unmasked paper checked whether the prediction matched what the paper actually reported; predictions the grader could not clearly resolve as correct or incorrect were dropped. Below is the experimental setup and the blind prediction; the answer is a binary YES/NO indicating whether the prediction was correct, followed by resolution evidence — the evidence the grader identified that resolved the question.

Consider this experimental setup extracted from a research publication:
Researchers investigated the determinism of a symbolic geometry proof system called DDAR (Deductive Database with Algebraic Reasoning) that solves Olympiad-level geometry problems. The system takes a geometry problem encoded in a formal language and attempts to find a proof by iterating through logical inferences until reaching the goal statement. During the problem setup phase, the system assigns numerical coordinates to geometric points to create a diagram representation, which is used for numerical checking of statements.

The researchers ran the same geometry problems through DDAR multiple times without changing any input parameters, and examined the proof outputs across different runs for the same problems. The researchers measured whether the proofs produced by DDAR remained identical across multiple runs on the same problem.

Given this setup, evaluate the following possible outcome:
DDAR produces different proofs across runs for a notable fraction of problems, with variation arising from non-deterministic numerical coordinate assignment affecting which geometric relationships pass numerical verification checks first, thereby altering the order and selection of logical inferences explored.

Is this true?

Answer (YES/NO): YES